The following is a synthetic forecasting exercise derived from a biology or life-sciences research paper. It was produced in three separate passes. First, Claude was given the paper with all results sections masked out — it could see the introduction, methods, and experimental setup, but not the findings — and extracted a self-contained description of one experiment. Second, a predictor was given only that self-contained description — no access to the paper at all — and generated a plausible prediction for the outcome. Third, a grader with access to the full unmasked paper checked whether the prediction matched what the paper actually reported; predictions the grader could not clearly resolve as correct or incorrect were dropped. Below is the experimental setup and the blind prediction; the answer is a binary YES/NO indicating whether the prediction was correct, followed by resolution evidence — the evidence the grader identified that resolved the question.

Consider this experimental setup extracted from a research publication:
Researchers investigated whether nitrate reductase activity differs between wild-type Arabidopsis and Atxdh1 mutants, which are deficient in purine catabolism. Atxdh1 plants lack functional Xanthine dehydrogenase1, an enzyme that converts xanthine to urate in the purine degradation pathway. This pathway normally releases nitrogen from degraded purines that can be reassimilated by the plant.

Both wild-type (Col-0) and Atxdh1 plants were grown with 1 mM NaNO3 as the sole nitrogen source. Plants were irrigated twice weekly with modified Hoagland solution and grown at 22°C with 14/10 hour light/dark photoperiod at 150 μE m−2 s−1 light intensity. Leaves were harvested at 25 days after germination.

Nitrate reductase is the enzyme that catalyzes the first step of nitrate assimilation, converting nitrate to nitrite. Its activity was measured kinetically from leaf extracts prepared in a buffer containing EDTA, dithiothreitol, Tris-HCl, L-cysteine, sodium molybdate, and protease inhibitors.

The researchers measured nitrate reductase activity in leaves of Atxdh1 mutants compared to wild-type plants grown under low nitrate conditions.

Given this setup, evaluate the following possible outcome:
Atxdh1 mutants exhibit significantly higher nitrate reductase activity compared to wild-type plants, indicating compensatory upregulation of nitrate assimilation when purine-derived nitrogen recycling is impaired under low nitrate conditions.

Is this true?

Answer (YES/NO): YES